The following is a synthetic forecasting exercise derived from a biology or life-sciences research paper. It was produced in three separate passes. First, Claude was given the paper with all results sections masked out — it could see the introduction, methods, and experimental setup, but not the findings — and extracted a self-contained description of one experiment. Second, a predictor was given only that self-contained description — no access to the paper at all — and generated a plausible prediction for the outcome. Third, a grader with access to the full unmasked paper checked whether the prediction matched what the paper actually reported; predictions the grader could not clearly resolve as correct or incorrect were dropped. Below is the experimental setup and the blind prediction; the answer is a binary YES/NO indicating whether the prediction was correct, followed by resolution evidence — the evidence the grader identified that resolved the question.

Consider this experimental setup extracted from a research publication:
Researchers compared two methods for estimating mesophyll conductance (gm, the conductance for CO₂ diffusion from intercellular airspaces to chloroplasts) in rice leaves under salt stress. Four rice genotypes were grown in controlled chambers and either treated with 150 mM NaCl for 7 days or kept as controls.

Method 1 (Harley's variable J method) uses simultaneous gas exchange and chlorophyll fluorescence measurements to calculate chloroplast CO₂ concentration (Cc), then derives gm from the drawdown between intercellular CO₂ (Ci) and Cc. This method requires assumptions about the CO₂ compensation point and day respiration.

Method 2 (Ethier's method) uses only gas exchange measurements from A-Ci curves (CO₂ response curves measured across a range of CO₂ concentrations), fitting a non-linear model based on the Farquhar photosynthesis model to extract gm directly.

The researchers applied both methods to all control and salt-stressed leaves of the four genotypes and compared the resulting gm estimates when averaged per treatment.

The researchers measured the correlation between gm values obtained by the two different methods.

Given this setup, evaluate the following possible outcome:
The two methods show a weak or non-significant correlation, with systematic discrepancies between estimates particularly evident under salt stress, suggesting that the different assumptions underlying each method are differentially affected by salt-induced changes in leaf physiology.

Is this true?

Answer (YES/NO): NO